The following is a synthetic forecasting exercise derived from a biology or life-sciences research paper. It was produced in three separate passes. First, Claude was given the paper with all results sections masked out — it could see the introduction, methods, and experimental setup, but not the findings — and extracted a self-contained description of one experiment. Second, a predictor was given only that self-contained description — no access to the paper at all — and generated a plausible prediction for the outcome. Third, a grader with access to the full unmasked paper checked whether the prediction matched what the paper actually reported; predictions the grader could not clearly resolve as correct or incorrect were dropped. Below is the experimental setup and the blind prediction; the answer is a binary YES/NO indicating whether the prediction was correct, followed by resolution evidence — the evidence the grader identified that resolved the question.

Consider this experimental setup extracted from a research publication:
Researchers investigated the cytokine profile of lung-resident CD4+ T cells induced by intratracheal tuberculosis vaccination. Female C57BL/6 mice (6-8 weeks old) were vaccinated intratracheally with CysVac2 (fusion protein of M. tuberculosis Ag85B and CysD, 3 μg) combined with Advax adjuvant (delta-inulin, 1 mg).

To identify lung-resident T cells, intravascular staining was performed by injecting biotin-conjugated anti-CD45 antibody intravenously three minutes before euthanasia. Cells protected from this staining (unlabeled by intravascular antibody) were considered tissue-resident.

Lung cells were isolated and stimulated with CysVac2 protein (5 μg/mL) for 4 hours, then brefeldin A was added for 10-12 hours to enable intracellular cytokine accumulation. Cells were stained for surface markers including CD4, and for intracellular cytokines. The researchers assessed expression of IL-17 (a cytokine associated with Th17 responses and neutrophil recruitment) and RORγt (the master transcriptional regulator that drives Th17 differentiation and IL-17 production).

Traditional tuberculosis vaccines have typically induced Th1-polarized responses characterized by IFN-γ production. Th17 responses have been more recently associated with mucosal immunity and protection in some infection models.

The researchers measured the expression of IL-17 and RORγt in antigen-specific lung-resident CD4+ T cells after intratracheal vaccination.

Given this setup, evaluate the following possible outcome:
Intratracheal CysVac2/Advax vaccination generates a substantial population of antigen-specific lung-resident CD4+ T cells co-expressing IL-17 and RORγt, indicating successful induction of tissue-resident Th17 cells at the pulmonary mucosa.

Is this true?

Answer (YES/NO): YES